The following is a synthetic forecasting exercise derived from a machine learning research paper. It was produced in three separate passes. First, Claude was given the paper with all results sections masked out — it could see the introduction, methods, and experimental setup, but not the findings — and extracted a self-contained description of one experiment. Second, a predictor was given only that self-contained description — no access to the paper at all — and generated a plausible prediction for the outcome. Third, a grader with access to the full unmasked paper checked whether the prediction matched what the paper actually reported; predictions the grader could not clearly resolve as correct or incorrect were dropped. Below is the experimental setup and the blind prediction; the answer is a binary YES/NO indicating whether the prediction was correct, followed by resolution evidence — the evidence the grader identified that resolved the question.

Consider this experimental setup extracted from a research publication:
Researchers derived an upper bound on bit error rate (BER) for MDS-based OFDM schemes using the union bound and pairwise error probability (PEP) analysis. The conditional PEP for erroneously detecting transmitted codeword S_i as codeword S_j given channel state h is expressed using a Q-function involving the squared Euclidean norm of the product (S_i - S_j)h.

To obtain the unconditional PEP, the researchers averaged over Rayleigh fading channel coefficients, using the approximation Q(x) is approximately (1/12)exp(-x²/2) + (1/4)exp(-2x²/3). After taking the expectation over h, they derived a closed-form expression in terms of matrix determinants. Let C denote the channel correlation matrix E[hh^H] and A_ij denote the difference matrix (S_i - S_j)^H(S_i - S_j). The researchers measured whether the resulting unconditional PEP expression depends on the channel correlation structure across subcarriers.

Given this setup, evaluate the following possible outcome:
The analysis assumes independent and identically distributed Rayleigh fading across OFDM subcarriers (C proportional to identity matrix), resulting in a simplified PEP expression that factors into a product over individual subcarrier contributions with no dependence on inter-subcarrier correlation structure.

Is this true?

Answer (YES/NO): NO